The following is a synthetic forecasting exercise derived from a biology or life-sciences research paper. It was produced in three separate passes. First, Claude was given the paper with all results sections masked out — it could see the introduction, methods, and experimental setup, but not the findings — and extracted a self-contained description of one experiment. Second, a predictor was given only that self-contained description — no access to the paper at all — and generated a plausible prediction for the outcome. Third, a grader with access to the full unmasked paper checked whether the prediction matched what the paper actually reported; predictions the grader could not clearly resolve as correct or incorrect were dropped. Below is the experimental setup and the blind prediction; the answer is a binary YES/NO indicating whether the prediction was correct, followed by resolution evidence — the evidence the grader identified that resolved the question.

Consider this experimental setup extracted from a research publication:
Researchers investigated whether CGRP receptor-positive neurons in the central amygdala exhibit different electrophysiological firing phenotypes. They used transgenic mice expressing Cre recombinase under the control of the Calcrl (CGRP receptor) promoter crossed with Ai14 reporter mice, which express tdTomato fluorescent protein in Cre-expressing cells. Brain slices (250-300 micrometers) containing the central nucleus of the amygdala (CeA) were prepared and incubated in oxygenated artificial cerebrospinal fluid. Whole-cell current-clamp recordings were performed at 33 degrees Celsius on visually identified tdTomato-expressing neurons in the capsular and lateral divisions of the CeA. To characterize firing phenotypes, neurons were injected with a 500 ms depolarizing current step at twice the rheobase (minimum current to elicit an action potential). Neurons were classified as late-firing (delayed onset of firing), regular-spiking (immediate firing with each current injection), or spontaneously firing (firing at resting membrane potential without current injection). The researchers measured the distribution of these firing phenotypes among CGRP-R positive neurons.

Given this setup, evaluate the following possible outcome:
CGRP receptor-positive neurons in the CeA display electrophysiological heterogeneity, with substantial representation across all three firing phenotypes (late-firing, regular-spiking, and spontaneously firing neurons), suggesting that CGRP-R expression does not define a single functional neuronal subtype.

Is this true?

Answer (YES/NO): NO